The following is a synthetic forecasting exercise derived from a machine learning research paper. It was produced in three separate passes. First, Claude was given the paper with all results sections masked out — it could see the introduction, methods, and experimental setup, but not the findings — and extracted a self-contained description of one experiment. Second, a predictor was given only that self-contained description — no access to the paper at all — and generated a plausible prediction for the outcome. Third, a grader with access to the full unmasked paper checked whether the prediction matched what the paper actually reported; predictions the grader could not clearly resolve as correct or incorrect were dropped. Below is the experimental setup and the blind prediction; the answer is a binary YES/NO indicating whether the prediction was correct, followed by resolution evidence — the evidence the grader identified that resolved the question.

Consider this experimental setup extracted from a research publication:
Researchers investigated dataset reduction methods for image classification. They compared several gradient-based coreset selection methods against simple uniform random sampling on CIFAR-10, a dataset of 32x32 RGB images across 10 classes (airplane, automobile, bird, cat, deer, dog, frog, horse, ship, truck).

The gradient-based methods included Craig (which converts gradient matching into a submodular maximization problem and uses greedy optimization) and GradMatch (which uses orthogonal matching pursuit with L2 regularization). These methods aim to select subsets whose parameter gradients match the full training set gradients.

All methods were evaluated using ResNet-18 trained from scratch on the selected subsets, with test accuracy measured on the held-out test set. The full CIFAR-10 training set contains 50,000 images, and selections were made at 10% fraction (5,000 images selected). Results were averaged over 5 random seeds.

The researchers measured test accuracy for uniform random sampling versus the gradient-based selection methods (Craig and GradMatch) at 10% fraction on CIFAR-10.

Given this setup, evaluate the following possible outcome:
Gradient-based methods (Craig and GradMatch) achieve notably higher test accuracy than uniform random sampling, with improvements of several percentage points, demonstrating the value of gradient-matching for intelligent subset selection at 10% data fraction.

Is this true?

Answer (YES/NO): NO